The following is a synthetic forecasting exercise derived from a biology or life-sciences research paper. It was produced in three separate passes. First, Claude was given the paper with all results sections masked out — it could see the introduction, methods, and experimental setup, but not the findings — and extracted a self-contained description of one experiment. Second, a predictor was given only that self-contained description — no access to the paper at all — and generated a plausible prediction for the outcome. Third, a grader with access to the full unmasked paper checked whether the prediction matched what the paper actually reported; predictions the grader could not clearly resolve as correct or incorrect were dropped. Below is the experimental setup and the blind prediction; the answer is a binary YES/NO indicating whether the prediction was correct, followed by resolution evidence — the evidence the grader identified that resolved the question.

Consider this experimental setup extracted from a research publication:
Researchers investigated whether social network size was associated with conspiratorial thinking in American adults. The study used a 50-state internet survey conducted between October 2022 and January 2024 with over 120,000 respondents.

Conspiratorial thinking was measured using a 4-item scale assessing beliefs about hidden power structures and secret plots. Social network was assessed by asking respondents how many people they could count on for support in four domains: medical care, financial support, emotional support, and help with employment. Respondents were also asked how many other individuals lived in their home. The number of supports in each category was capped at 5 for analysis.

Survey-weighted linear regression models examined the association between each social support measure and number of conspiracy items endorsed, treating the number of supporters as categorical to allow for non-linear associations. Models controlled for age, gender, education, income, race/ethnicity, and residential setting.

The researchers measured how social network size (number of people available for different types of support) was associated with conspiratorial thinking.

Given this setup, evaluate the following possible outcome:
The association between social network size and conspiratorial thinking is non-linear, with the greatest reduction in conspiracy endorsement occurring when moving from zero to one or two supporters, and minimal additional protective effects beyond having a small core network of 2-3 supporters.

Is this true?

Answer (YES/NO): NO